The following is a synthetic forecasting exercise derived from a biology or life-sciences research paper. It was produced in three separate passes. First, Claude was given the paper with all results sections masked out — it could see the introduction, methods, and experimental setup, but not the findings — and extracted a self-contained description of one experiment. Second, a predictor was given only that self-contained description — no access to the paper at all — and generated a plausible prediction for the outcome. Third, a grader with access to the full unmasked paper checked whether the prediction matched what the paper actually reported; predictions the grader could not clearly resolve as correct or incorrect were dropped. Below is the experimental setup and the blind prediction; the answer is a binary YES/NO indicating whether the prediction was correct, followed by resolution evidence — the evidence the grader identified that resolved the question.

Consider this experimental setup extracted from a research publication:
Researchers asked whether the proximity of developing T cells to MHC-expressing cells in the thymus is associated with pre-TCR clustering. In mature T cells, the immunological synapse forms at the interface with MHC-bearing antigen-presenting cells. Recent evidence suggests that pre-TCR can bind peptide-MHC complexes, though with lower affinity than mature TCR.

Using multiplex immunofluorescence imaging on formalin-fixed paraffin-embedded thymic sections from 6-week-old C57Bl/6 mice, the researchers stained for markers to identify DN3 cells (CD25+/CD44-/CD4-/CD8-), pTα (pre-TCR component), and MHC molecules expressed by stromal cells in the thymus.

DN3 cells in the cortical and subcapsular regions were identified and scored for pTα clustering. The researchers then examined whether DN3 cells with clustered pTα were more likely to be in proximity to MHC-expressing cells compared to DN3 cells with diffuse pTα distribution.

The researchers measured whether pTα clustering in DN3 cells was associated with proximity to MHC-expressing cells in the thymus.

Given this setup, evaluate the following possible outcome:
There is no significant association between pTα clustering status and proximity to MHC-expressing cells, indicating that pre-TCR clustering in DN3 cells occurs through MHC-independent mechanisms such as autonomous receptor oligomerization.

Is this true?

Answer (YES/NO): NO